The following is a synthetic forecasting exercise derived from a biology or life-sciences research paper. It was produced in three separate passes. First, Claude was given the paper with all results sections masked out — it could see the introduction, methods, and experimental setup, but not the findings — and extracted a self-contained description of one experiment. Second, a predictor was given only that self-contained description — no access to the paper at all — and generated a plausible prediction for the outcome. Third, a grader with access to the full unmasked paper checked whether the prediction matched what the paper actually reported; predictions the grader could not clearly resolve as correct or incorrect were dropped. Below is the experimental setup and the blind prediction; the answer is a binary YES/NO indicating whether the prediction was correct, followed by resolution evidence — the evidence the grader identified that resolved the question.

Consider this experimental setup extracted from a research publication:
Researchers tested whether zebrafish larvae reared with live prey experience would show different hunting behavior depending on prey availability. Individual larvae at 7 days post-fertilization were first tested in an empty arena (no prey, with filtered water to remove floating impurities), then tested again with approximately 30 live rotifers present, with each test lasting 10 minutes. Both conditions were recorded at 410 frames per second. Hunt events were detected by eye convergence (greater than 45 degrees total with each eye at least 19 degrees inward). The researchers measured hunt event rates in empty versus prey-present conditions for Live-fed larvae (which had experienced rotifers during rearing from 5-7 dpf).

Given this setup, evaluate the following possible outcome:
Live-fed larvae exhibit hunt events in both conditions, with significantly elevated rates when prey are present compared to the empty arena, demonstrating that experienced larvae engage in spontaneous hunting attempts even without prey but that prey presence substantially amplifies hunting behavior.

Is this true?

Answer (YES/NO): YES